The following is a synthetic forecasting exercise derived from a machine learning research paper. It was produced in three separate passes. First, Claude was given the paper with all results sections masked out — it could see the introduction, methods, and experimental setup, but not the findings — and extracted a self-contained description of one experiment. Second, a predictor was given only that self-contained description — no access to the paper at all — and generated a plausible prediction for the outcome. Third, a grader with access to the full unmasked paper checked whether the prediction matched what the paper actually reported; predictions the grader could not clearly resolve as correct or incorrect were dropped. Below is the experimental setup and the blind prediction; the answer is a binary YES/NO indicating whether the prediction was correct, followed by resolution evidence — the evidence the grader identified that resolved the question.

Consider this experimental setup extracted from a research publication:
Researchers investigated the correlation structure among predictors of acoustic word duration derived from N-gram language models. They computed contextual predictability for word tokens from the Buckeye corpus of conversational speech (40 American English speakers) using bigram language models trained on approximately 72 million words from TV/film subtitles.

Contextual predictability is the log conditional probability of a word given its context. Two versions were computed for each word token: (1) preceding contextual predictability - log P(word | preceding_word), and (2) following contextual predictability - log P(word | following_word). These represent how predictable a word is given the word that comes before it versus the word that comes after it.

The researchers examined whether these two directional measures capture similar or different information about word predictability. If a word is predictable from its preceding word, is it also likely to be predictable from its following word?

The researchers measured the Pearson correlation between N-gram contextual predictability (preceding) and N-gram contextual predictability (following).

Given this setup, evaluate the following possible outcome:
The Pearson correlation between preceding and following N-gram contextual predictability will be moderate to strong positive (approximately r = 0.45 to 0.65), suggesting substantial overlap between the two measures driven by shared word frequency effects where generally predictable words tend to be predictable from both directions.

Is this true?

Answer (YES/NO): NO